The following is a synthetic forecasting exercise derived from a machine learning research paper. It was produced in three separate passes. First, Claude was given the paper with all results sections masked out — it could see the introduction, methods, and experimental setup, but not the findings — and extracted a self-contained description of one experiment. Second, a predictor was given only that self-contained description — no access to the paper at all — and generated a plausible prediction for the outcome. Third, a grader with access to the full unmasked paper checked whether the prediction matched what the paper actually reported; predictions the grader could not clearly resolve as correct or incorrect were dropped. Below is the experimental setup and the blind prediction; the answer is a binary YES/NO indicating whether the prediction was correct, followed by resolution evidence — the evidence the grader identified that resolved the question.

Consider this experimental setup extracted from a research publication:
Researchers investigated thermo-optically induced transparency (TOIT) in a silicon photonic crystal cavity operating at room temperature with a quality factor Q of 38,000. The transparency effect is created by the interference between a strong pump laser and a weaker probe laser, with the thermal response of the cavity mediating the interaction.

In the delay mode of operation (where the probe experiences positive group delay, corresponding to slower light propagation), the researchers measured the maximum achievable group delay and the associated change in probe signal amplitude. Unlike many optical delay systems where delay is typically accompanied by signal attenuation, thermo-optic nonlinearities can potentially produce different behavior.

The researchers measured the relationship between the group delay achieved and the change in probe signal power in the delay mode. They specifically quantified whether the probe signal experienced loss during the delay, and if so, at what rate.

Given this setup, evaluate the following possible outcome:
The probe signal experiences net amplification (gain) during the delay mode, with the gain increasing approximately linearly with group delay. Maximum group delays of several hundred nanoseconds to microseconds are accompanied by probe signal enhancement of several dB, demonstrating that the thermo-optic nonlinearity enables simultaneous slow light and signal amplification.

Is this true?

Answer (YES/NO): NO